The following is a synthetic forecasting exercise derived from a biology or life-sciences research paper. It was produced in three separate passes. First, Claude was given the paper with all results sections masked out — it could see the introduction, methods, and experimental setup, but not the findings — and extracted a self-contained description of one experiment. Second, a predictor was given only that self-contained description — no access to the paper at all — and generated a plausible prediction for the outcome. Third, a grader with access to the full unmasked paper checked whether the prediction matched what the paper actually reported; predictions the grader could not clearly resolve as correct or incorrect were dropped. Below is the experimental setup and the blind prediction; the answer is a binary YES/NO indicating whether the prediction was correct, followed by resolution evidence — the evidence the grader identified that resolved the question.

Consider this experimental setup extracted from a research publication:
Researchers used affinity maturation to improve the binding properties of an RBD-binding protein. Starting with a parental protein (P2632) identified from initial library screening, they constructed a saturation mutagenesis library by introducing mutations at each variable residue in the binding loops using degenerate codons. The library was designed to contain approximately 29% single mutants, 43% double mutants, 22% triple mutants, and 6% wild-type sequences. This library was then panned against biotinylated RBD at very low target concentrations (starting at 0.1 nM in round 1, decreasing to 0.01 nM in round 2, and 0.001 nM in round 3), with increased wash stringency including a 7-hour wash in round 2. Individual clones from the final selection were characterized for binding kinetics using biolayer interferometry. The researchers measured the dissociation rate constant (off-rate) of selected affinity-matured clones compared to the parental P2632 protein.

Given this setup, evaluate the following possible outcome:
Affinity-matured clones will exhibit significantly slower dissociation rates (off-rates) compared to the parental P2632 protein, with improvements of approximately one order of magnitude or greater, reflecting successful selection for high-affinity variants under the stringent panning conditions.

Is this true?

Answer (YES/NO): YES